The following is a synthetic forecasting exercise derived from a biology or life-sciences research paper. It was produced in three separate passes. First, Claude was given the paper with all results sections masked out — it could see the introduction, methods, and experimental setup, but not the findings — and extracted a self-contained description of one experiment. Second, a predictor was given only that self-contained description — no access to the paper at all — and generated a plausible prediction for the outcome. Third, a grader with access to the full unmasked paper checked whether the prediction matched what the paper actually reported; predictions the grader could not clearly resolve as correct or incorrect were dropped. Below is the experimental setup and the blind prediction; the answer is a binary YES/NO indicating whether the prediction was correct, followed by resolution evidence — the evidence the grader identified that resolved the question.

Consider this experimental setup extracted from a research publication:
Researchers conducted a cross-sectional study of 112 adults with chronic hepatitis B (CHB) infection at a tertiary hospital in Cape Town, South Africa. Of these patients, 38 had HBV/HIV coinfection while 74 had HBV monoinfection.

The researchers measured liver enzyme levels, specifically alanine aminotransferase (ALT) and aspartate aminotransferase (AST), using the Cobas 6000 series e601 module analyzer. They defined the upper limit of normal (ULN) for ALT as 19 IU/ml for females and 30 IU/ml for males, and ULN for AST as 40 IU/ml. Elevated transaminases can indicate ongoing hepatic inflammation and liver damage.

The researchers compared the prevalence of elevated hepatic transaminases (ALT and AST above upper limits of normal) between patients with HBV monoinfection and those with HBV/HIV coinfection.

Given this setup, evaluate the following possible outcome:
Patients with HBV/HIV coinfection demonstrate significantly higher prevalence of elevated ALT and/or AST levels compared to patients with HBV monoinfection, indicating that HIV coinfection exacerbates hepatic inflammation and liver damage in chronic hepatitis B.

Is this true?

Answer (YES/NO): NO